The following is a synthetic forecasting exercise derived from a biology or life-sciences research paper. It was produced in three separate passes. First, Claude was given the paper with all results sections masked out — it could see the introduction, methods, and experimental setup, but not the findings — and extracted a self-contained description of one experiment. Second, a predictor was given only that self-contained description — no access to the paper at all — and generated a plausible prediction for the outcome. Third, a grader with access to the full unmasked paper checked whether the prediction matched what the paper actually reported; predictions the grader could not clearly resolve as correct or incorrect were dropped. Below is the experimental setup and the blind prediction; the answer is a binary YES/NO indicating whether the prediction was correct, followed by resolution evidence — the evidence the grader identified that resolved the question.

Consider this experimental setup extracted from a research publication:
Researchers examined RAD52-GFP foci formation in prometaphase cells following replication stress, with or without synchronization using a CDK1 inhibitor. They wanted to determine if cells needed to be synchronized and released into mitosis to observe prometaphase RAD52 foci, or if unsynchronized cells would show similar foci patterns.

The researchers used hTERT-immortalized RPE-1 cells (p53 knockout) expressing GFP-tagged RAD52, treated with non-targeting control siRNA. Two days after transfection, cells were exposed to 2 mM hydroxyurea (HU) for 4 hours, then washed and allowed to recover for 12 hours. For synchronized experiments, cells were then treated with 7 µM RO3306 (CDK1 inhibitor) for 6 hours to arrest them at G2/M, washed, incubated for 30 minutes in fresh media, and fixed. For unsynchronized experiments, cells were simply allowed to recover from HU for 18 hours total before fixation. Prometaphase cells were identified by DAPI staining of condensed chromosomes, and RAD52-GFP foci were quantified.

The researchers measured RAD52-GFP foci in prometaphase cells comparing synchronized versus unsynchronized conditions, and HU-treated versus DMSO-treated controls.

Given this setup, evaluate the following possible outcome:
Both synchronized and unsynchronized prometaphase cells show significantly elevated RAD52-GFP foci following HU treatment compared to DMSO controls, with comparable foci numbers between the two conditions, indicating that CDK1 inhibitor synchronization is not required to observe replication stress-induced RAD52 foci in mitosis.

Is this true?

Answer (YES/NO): NO